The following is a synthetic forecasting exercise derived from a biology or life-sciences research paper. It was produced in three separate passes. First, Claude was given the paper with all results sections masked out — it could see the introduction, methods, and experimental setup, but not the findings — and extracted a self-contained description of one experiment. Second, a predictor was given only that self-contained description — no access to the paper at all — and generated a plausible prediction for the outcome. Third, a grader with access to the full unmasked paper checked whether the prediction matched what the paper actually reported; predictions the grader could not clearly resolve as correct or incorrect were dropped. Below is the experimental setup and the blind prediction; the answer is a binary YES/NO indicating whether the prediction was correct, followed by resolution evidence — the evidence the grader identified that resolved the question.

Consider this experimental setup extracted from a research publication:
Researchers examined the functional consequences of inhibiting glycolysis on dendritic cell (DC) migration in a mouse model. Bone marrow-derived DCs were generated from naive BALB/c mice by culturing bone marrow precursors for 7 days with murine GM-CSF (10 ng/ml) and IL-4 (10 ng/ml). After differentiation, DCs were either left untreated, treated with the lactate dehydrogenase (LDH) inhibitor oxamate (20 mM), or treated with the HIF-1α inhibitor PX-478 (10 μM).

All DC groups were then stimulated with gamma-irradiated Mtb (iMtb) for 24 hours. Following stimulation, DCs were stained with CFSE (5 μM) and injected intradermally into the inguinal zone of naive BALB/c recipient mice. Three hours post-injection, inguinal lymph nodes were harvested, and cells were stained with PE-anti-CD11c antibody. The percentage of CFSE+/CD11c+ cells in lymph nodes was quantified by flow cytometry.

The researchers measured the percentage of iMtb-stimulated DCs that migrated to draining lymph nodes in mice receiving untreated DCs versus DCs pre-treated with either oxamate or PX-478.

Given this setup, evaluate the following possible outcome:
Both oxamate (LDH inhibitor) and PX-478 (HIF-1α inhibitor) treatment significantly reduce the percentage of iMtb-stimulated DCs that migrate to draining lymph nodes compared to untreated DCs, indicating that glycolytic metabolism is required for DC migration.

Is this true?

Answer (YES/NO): YES